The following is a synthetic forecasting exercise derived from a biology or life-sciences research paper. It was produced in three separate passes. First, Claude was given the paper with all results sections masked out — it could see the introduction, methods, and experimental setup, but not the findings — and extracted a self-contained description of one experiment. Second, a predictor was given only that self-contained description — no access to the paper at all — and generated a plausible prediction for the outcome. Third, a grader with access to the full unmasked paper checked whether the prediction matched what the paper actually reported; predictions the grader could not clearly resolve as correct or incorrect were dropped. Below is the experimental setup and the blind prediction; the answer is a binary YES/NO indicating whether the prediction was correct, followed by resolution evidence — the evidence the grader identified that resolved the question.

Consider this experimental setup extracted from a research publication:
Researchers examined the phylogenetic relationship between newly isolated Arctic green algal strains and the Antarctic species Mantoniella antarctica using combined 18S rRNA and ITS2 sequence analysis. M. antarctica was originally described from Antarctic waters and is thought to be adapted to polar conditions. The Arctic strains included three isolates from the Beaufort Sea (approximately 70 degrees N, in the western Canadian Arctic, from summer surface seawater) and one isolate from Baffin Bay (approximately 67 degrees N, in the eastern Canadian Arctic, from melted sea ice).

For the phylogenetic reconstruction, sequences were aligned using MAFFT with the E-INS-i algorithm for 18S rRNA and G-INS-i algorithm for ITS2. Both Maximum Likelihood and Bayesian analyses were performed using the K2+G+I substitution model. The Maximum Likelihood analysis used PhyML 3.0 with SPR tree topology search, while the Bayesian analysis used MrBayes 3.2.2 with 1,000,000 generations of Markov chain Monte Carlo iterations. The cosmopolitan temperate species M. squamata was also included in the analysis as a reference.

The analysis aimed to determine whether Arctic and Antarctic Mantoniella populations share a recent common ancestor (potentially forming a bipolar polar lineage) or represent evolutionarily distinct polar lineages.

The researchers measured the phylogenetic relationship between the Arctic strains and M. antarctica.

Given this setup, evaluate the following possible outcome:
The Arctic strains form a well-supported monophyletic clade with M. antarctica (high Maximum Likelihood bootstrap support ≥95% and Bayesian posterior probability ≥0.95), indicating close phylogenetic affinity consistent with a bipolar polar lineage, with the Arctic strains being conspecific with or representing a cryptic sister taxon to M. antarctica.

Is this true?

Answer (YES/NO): NO